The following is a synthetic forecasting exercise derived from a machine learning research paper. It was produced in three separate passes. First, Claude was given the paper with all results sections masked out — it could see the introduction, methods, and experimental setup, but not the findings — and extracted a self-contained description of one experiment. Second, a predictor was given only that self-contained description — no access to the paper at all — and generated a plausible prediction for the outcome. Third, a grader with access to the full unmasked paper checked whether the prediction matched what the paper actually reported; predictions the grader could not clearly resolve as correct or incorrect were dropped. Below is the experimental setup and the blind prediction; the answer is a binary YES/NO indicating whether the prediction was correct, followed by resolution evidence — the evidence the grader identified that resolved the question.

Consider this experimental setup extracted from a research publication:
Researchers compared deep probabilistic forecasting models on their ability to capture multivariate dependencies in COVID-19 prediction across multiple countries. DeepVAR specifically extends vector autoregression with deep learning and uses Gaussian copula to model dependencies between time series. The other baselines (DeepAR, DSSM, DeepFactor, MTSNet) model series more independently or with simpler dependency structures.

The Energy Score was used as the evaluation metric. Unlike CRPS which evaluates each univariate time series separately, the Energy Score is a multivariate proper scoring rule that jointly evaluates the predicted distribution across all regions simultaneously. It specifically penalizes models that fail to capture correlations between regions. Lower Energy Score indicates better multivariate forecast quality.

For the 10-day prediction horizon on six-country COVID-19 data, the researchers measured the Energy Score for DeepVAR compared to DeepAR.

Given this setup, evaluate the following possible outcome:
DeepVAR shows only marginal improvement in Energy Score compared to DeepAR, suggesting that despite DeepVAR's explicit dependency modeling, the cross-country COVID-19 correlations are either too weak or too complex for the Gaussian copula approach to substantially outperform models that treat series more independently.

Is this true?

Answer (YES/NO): NO